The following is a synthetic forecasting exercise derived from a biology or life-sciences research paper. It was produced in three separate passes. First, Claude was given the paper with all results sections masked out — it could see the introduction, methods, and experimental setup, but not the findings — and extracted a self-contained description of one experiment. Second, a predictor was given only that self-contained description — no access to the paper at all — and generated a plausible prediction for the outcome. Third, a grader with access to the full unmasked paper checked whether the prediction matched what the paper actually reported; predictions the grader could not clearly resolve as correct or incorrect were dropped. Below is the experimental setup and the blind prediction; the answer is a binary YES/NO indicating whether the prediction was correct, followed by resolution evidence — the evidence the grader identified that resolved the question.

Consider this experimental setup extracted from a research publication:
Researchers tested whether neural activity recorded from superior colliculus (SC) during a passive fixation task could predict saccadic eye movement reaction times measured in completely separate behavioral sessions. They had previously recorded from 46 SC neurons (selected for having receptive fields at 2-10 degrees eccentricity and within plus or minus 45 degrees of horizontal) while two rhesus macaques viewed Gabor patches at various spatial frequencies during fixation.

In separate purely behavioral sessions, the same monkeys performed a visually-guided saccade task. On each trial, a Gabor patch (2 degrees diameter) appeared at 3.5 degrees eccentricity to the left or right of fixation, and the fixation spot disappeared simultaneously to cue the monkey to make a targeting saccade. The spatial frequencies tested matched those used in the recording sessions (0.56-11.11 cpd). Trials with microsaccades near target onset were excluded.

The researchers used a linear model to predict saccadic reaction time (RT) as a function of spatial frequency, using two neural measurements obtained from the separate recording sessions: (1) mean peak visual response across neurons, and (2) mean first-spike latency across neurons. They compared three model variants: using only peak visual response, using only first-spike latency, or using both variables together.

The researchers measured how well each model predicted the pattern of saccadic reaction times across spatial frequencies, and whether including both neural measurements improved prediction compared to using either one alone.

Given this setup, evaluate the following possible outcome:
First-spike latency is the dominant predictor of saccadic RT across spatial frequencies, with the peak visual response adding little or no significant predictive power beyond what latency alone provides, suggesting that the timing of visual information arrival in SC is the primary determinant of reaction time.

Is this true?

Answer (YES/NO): NO